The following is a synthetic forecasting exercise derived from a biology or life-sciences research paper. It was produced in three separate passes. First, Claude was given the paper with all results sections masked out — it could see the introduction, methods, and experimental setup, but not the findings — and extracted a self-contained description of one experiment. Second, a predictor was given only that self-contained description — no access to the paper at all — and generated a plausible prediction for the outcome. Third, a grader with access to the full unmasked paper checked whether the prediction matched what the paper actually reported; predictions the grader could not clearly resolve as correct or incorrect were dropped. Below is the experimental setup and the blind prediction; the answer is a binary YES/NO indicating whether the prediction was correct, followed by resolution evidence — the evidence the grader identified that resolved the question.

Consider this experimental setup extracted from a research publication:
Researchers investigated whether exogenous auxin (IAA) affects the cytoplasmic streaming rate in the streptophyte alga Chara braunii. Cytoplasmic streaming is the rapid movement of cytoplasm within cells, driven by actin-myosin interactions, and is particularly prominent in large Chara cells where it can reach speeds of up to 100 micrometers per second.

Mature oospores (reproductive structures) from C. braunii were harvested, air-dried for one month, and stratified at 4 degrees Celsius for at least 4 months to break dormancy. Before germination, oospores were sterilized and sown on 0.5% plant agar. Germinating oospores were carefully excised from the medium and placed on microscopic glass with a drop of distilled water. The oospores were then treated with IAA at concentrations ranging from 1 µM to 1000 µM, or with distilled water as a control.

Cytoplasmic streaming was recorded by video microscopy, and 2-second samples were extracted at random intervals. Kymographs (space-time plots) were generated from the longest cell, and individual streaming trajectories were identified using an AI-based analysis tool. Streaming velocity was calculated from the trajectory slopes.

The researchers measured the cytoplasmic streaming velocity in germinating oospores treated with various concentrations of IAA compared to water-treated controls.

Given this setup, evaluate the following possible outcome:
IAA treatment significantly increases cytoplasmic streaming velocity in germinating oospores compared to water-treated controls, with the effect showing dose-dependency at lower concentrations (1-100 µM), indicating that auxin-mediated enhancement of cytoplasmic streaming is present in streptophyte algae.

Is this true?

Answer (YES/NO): YES